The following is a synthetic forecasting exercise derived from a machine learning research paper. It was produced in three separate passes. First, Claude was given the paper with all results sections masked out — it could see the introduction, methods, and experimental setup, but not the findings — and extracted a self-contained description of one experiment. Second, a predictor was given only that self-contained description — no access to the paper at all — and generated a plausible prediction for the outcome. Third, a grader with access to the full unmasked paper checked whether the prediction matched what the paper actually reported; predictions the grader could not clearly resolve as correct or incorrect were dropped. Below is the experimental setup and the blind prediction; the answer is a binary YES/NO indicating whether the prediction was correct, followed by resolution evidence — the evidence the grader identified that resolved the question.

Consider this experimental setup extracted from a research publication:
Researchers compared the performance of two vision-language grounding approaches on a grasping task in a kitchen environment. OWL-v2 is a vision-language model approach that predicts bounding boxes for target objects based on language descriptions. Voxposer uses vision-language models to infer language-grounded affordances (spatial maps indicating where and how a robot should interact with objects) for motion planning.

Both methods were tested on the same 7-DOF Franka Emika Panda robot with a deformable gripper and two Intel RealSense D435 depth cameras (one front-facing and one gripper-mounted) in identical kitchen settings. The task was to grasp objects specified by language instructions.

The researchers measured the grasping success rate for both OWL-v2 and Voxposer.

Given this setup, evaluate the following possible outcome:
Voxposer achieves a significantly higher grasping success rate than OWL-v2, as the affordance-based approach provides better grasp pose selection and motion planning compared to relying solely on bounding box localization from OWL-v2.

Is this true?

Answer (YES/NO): NO